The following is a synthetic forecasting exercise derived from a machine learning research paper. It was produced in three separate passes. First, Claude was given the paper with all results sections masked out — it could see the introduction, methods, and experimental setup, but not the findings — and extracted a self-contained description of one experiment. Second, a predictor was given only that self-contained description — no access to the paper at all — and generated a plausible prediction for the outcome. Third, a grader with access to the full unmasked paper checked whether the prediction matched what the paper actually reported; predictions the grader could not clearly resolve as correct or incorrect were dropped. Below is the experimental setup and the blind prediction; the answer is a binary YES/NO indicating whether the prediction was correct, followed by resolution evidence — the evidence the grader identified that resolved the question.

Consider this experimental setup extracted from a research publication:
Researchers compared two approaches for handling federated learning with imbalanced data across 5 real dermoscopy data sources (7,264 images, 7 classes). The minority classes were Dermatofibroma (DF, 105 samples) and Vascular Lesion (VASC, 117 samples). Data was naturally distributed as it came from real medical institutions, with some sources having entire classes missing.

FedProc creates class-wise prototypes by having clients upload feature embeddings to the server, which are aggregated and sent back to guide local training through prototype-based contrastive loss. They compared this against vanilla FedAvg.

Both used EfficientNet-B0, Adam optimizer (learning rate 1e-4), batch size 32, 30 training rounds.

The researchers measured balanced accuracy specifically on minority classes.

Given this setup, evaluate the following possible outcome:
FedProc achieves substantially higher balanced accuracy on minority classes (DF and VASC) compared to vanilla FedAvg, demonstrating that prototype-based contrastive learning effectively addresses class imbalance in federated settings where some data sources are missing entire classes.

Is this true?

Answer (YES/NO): NO